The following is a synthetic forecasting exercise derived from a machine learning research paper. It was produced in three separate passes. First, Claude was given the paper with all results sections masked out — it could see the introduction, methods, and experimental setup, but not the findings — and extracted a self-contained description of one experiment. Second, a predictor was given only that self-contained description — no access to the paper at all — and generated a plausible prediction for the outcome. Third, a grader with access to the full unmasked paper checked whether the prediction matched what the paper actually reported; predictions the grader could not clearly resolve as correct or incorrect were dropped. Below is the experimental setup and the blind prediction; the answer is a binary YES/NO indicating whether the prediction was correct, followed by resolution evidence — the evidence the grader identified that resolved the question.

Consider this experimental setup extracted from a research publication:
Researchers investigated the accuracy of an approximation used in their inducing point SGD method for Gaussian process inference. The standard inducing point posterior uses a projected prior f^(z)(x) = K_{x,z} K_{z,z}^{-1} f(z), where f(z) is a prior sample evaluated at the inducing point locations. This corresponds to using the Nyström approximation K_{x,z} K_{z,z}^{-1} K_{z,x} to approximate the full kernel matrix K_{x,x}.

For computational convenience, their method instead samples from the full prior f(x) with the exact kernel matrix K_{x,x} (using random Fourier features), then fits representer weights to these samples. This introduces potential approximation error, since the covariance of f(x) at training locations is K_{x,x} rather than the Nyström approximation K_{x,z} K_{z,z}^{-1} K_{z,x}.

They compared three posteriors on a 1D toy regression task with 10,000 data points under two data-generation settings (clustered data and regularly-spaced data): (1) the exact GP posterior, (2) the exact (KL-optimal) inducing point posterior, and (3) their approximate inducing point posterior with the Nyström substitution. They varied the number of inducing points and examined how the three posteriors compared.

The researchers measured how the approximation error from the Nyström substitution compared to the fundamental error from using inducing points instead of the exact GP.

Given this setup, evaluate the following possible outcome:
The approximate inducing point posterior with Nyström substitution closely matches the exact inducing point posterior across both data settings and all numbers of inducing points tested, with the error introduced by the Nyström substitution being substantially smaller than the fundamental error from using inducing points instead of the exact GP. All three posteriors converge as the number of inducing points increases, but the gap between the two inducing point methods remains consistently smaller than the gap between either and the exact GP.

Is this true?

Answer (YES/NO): NO